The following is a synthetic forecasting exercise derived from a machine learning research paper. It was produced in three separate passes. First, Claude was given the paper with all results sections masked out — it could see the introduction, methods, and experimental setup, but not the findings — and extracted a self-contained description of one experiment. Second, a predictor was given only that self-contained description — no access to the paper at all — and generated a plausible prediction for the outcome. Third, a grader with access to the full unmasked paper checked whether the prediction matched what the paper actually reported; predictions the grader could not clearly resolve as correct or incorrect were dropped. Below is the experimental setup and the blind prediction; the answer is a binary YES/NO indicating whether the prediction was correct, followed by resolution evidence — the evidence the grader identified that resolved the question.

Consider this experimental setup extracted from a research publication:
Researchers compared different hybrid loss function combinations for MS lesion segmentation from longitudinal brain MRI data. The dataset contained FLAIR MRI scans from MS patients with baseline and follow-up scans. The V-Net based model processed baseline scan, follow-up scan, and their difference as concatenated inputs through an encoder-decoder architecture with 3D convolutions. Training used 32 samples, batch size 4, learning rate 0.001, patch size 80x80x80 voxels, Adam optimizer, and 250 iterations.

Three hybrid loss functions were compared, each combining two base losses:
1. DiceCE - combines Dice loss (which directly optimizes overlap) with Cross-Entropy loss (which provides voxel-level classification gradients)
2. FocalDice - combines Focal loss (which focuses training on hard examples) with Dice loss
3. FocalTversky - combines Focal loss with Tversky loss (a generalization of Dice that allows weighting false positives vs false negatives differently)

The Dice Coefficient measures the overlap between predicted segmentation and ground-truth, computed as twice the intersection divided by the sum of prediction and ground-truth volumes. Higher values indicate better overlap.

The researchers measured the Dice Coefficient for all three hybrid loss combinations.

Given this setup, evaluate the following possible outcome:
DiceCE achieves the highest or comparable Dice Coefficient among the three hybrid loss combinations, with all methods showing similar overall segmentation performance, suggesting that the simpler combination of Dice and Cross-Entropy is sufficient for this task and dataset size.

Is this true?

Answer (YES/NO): YES